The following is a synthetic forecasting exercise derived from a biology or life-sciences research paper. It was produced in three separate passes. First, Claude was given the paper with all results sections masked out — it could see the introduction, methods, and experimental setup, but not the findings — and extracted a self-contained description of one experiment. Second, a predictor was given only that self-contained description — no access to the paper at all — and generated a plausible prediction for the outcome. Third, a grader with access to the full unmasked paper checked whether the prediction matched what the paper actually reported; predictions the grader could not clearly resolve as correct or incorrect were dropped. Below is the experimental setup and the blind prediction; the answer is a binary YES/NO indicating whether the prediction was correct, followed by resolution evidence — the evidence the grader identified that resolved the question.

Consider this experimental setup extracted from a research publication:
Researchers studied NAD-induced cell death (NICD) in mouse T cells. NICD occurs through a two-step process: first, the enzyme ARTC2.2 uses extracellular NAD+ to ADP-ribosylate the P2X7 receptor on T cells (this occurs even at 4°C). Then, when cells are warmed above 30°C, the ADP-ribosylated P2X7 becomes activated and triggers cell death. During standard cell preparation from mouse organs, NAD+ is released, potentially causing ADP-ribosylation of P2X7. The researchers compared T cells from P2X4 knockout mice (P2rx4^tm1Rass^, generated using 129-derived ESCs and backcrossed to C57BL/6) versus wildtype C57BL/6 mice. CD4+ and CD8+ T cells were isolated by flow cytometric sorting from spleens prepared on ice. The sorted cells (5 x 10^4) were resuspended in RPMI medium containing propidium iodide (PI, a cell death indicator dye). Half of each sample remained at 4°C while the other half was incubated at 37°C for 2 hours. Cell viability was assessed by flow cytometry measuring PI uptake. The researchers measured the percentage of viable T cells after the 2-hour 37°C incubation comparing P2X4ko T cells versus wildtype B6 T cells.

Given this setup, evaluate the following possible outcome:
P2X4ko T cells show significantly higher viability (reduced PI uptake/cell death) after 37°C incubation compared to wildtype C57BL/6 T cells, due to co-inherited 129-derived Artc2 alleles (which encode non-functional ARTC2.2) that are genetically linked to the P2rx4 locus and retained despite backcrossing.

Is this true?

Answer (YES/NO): NO